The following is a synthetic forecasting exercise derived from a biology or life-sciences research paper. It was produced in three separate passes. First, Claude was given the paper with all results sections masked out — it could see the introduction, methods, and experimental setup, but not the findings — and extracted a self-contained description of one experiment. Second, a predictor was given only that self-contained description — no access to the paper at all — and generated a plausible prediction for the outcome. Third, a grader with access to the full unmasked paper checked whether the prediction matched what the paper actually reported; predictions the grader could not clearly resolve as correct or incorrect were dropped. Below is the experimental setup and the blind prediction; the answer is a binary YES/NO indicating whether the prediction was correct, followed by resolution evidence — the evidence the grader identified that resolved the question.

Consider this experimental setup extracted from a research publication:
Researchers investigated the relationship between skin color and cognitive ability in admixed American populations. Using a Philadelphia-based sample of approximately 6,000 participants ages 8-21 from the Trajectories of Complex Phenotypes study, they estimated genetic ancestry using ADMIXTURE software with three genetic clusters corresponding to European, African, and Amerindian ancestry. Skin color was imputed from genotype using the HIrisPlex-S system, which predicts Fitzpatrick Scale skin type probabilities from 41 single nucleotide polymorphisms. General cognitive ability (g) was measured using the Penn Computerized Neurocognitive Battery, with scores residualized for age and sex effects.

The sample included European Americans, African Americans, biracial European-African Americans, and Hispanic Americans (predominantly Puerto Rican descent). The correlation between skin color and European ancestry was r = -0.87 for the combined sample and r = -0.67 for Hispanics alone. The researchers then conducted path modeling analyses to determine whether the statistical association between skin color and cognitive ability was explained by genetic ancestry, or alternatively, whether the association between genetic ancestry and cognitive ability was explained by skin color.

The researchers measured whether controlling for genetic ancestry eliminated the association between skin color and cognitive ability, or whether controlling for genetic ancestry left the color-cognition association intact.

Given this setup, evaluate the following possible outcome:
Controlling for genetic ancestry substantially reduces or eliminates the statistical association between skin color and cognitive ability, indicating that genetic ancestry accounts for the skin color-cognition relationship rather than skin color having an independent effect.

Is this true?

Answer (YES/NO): YES